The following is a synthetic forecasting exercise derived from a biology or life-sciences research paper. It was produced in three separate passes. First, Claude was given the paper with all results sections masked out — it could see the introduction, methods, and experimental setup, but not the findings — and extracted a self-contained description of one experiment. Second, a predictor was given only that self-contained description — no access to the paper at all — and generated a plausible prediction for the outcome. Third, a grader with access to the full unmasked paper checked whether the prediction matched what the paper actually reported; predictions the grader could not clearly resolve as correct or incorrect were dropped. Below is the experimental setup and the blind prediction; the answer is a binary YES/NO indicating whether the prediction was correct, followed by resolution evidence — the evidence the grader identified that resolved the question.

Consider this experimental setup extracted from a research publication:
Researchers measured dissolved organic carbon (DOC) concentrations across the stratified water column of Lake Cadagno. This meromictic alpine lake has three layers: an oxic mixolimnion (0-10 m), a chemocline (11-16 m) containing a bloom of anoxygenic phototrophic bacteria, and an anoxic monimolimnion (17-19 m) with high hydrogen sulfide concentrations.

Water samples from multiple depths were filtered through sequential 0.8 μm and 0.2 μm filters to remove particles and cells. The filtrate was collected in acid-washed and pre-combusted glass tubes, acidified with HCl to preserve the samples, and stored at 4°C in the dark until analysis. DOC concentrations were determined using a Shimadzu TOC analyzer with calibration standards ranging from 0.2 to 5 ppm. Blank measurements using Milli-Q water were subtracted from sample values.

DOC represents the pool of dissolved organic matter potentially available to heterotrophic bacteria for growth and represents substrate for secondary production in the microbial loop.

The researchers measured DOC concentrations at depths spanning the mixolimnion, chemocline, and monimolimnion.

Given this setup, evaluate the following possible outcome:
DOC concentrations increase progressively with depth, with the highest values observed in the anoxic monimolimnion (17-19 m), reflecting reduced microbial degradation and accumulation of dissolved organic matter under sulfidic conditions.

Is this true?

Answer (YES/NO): NO